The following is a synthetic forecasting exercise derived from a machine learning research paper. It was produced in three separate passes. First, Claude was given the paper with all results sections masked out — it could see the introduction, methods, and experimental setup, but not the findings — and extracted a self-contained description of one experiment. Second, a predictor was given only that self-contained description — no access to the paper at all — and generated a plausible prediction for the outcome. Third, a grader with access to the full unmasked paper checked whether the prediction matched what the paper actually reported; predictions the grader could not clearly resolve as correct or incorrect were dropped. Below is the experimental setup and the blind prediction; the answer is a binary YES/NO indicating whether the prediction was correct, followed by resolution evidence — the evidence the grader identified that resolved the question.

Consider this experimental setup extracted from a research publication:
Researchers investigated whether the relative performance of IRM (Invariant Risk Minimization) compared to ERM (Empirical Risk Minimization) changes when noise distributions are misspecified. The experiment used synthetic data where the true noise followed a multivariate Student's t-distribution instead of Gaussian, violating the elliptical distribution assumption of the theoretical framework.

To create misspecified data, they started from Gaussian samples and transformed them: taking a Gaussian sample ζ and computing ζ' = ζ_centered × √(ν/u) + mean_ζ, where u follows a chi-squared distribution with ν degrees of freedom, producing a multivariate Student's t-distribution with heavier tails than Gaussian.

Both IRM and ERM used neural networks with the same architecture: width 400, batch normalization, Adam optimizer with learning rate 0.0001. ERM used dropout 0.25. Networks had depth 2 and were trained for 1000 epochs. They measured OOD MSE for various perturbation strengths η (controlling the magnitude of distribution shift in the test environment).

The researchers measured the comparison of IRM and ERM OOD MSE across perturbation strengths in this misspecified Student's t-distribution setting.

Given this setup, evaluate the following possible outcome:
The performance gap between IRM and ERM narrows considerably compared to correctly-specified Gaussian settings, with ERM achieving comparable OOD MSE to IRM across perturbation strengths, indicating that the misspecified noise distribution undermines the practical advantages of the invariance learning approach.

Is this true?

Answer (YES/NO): NO